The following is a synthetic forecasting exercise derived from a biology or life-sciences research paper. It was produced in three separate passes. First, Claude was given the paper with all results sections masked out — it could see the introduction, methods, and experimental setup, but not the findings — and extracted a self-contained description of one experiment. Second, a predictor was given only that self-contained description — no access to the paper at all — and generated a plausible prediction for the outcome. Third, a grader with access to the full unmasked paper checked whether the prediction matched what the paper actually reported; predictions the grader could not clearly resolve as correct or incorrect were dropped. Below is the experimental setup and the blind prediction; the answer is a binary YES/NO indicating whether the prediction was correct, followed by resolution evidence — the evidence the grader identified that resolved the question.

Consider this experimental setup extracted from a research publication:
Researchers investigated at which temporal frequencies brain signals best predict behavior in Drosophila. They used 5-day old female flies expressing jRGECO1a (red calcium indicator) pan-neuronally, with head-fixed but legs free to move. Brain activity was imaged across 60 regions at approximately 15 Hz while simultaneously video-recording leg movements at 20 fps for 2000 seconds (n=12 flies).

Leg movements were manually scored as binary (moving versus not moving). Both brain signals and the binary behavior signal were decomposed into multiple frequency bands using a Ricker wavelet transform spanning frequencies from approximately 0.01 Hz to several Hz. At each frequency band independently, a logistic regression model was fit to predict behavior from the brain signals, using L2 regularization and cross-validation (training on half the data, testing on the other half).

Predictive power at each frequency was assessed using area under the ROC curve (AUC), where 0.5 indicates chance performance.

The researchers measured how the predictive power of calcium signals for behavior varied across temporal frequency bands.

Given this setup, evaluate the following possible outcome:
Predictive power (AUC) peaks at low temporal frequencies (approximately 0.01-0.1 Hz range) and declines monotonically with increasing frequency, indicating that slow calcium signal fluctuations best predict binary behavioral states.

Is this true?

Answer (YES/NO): NO